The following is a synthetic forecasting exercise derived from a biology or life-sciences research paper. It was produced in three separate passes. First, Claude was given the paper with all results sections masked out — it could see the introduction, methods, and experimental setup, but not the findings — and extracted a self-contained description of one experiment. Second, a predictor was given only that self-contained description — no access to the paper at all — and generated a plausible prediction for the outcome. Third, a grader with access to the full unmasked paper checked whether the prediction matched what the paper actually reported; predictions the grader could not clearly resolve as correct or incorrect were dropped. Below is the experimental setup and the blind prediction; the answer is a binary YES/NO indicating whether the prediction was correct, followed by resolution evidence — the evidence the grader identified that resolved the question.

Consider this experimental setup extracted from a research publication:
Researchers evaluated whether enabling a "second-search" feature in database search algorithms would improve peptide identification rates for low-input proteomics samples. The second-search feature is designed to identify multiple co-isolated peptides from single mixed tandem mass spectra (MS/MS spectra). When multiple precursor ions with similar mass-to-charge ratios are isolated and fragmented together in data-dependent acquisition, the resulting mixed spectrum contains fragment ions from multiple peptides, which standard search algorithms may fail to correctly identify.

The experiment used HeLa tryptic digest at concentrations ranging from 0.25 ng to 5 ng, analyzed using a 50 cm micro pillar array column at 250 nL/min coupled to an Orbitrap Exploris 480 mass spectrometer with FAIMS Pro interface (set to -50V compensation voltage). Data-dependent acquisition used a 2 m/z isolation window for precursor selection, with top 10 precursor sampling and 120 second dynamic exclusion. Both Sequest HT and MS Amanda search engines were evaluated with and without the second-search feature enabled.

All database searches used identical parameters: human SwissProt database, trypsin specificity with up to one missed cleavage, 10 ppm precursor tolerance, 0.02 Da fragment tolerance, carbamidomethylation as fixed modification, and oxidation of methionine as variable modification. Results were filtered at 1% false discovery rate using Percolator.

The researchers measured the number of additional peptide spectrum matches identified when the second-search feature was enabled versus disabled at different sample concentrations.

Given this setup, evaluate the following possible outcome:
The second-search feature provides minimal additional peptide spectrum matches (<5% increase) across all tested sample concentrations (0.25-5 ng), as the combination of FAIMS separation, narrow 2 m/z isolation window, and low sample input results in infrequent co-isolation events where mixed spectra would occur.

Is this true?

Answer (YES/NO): NO